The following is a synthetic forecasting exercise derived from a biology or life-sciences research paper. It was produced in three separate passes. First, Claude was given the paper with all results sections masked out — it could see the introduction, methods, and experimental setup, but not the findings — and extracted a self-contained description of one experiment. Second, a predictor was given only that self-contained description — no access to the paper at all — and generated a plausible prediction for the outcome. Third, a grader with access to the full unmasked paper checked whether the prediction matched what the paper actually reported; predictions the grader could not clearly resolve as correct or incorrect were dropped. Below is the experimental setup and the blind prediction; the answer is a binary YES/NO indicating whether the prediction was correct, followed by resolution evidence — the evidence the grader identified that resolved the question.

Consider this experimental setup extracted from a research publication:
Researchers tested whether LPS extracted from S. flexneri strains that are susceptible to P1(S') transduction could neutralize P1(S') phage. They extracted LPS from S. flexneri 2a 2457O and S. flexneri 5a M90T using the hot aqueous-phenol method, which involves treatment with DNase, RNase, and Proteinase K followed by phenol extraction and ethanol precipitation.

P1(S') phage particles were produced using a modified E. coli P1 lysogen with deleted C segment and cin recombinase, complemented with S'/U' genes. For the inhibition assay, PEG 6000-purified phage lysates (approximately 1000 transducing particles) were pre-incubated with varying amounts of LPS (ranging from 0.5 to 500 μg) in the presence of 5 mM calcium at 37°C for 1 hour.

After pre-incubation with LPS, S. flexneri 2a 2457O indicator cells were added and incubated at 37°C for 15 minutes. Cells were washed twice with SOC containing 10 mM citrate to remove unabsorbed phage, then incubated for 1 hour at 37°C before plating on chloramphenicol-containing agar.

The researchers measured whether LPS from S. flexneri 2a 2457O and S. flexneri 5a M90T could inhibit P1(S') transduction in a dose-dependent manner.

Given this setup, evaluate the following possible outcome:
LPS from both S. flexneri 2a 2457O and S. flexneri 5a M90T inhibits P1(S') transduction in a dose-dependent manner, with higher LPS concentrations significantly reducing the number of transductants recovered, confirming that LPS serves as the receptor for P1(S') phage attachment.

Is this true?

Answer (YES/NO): YES